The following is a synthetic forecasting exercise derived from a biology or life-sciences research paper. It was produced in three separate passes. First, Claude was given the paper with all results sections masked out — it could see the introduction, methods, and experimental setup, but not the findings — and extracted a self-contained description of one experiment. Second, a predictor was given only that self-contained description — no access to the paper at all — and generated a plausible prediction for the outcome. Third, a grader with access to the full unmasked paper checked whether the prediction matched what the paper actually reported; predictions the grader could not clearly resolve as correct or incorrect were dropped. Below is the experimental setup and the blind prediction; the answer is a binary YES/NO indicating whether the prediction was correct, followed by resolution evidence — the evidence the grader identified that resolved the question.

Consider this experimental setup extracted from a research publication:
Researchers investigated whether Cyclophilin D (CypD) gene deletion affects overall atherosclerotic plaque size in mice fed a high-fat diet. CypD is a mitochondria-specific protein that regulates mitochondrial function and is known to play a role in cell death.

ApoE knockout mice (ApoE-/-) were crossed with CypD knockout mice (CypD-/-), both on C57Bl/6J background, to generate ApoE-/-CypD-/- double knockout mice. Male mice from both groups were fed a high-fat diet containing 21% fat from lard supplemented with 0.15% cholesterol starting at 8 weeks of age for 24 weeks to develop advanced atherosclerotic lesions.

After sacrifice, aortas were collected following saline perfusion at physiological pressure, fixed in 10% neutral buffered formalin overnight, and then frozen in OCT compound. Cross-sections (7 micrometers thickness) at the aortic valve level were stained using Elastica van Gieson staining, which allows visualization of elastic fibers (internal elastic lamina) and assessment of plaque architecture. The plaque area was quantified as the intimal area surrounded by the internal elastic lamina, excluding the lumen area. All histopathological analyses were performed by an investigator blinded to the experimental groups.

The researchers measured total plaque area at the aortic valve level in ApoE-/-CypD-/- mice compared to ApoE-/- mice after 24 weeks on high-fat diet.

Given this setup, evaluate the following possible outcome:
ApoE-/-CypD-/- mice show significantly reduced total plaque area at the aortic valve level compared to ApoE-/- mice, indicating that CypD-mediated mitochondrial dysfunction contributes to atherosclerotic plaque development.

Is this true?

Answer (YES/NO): YES